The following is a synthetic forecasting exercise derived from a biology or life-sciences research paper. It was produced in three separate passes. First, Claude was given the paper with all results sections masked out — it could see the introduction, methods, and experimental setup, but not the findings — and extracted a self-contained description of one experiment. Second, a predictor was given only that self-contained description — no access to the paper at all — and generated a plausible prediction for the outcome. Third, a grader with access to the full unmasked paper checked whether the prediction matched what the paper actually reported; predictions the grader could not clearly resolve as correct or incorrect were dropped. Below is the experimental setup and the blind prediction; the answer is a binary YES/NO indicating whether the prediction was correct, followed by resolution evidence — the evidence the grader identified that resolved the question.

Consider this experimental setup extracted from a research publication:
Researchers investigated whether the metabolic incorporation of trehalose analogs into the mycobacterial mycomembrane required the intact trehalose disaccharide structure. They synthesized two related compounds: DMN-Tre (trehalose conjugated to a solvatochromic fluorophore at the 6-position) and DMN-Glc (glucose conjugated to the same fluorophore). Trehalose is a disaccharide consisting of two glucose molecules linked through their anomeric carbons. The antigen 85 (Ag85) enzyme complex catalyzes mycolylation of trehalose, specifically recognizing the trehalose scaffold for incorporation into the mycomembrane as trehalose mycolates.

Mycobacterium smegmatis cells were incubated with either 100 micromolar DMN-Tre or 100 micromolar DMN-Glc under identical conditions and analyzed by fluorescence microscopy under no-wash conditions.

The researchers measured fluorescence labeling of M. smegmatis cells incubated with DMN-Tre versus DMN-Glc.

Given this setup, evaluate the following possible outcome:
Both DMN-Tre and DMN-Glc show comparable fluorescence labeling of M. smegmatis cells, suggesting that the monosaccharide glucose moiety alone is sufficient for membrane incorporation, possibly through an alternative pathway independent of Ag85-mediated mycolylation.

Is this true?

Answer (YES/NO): NO